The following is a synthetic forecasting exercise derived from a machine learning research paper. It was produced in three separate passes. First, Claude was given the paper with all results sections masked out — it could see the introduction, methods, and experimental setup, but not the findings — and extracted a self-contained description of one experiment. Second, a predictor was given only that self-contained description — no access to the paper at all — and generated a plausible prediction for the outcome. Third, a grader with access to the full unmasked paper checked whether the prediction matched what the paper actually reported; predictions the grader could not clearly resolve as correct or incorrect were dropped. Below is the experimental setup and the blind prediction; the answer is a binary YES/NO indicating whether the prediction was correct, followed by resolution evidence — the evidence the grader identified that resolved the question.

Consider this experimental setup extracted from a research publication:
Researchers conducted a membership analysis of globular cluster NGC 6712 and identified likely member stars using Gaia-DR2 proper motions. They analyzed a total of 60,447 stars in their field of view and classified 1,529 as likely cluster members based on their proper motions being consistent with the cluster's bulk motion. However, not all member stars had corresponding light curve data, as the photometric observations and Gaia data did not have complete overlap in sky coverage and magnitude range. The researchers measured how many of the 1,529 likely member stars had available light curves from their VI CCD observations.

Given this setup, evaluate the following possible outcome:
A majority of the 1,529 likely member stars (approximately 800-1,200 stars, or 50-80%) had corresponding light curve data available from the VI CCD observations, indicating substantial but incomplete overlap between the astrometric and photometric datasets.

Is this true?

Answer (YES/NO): YES